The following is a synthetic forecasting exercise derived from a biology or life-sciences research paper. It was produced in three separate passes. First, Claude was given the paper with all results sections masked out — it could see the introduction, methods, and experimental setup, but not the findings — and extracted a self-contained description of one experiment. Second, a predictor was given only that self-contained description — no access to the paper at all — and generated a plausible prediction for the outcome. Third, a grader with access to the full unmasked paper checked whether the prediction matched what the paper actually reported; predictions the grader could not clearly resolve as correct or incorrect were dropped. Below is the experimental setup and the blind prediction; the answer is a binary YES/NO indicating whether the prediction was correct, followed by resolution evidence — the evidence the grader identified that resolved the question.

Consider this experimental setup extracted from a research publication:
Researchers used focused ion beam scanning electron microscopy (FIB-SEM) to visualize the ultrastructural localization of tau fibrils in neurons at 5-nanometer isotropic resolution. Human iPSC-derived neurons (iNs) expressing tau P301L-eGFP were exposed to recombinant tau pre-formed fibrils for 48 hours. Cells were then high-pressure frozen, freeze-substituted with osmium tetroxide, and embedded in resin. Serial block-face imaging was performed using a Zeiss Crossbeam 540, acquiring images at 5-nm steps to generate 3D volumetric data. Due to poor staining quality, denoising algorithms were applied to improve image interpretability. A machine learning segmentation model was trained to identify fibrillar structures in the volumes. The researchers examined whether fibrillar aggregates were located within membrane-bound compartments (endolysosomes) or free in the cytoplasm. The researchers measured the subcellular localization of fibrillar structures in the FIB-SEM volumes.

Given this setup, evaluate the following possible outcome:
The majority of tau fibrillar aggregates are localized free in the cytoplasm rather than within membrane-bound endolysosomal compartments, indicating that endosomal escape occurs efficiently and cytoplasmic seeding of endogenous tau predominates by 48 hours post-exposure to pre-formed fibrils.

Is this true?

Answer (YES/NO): NO